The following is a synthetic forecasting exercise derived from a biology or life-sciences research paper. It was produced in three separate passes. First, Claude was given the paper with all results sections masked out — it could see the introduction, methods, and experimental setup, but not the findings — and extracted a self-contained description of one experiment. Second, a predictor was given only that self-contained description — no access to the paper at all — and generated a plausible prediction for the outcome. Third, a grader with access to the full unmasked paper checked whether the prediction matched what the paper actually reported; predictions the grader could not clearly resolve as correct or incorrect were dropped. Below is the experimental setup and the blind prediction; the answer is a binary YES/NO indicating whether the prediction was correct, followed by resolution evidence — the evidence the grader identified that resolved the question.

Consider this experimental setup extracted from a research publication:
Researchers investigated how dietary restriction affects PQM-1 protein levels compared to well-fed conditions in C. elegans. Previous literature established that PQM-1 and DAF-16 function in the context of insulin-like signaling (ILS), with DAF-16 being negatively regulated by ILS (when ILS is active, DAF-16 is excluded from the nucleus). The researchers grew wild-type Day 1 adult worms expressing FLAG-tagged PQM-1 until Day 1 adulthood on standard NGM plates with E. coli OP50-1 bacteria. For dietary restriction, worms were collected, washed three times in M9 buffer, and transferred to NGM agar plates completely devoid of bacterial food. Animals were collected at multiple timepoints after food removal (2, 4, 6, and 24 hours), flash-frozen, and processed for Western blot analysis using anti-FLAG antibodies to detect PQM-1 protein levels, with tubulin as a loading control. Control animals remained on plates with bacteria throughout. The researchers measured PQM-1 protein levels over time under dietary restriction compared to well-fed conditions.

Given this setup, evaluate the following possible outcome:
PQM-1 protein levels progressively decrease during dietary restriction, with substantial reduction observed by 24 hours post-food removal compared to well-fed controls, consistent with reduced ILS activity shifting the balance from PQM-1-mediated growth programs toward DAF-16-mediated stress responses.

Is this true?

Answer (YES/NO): NO